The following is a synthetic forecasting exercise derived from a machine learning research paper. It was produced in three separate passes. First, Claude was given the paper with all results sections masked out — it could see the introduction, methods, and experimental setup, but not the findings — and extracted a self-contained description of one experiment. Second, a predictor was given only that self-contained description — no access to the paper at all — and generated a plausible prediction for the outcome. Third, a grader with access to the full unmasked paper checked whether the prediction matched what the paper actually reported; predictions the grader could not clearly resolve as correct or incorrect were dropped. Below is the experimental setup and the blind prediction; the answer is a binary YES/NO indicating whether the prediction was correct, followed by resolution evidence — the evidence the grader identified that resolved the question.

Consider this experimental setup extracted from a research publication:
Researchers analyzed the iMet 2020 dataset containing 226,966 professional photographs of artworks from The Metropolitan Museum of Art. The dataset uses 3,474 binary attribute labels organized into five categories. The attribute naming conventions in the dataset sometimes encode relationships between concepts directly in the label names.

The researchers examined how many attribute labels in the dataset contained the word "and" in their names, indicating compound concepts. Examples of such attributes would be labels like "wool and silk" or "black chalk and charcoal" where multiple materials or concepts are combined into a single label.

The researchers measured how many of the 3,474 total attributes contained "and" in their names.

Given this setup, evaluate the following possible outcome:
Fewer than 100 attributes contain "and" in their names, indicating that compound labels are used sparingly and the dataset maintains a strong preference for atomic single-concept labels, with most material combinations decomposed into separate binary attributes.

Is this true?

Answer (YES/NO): NO